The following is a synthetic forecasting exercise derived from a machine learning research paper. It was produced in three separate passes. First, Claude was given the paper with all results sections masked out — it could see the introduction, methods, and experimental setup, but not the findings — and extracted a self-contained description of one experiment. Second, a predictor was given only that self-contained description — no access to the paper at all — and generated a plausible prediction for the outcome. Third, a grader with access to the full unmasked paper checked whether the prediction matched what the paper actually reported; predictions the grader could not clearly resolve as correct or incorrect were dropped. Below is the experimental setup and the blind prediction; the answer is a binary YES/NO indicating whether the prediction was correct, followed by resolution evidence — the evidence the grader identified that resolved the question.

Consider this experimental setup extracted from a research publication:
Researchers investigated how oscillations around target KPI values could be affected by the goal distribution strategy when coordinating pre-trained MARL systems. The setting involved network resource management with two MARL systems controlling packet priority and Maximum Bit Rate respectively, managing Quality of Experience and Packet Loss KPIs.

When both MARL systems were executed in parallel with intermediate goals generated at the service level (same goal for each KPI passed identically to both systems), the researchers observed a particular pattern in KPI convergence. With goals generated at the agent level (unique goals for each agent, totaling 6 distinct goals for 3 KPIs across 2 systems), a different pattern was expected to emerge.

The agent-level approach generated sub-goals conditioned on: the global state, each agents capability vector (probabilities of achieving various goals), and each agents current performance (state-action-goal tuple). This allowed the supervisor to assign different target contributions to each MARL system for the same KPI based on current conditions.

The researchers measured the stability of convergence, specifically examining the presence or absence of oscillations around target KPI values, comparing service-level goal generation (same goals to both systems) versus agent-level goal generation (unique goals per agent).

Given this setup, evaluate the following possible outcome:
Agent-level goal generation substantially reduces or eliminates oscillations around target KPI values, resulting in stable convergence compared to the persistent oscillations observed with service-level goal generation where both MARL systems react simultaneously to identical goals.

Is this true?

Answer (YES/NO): YES